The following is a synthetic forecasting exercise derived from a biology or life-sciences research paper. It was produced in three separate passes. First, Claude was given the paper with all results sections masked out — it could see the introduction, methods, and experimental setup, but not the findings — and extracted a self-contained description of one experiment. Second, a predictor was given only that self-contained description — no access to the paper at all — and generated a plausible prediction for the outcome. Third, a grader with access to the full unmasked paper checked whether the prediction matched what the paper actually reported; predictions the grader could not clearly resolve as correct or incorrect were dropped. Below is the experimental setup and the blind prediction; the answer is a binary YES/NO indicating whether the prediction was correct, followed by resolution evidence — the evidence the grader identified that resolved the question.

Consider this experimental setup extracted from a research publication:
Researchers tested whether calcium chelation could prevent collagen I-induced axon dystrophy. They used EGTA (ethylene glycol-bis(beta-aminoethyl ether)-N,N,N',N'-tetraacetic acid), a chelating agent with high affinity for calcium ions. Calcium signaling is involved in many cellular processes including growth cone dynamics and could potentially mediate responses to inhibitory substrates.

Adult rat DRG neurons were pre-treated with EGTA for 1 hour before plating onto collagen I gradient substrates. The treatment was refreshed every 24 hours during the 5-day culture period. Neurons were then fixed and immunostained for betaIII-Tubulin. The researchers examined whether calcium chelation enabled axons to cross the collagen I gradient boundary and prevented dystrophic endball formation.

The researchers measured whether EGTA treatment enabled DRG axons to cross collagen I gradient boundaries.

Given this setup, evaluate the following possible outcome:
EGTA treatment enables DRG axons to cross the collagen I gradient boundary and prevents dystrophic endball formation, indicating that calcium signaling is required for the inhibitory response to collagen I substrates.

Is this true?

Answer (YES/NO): NO